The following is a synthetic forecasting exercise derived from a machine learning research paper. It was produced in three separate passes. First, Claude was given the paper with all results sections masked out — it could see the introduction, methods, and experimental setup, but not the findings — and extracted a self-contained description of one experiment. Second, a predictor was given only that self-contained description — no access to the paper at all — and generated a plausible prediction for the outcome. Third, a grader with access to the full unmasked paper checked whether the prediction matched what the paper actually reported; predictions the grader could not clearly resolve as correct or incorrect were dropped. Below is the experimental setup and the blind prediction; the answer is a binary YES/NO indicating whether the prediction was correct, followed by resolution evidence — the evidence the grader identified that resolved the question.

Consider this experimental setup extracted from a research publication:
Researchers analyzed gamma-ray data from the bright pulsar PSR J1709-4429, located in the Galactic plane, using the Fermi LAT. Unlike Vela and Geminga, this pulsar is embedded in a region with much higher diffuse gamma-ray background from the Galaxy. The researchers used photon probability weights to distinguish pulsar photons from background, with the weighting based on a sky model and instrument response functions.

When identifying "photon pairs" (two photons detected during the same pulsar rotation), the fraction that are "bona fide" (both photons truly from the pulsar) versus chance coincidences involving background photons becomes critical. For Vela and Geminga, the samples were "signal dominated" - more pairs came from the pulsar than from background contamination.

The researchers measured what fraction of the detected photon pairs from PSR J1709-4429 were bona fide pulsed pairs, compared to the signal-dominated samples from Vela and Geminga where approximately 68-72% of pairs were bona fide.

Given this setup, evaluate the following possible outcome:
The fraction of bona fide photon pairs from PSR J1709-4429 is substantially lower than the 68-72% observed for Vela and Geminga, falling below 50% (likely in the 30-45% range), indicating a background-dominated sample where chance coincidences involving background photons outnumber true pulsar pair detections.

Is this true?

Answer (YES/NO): NO